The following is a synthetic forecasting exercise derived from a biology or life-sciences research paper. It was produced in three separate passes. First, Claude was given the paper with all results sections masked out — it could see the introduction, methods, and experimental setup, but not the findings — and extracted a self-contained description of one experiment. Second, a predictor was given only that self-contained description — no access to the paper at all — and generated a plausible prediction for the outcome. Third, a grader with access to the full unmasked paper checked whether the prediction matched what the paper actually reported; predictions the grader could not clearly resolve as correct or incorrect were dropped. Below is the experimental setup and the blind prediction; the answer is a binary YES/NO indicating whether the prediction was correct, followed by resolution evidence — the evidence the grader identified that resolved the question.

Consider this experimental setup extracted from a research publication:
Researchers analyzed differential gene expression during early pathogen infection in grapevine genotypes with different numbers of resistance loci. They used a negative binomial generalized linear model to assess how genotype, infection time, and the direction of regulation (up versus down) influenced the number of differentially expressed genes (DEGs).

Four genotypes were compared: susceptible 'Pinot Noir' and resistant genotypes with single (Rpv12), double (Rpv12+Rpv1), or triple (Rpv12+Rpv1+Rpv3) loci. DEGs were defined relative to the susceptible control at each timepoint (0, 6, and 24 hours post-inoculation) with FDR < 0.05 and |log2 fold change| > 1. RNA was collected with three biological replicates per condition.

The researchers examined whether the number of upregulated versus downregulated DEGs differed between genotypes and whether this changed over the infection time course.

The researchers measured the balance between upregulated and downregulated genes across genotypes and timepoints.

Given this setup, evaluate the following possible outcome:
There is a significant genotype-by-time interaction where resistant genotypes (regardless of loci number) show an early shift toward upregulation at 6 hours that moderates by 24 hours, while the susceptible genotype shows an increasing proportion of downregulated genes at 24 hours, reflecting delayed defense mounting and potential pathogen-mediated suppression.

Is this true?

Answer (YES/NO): NO